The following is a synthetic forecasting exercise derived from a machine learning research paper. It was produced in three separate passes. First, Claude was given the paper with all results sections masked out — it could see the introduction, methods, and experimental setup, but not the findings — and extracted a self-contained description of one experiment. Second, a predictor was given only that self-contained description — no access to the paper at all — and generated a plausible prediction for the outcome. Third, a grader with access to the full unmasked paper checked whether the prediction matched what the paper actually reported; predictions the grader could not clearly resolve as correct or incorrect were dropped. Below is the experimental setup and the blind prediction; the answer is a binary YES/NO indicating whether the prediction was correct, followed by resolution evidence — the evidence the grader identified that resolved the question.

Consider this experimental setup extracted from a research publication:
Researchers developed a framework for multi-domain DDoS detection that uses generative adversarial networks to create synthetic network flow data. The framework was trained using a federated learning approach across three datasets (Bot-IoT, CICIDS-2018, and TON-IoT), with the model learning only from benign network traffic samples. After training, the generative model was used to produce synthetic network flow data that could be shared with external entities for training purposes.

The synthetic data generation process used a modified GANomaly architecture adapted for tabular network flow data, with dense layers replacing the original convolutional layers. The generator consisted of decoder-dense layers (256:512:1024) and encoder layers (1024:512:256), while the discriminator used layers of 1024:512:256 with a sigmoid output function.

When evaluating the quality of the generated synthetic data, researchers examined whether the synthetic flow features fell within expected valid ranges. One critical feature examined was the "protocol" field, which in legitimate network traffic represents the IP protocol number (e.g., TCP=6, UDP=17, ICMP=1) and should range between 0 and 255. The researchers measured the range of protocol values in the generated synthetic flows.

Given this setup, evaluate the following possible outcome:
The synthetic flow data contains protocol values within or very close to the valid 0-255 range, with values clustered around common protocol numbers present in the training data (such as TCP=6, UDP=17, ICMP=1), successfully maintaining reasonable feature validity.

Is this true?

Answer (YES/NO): NO